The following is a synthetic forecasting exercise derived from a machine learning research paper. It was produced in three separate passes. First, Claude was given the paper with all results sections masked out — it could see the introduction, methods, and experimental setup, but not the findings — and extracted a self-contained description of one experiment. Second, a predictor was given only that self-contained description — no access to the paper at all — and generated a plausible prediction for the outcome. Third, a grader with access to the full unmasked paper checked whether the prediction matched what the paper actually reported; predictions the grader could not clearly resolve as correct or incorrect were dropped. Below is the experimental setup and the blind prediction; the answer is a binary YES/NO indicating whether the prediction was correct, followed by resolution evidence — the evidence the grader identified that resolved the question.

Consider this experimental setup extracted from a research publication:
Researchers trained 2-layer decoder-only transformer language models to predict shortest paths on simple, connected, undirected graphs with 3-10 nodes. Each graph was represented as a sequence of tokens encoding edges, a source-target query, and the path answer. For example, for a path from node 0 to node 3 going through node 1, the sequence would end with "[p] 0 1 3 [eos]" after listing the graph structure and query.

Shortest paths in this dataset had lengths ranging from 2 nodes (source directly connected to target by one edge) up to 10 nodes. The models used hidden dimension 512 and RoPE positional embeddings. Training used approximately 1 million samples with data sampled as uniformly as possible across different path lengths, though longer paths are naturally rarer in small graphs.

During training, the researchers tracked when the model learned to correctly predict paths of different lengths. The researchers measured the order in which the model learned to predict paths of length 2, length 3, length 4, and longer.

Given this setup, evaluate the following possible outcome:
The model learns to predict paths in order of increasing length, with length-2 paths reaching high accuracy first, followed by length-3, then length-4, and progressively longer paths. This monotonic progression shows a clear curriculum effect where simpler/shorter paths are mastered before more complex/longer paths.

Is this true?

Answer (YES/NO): NO